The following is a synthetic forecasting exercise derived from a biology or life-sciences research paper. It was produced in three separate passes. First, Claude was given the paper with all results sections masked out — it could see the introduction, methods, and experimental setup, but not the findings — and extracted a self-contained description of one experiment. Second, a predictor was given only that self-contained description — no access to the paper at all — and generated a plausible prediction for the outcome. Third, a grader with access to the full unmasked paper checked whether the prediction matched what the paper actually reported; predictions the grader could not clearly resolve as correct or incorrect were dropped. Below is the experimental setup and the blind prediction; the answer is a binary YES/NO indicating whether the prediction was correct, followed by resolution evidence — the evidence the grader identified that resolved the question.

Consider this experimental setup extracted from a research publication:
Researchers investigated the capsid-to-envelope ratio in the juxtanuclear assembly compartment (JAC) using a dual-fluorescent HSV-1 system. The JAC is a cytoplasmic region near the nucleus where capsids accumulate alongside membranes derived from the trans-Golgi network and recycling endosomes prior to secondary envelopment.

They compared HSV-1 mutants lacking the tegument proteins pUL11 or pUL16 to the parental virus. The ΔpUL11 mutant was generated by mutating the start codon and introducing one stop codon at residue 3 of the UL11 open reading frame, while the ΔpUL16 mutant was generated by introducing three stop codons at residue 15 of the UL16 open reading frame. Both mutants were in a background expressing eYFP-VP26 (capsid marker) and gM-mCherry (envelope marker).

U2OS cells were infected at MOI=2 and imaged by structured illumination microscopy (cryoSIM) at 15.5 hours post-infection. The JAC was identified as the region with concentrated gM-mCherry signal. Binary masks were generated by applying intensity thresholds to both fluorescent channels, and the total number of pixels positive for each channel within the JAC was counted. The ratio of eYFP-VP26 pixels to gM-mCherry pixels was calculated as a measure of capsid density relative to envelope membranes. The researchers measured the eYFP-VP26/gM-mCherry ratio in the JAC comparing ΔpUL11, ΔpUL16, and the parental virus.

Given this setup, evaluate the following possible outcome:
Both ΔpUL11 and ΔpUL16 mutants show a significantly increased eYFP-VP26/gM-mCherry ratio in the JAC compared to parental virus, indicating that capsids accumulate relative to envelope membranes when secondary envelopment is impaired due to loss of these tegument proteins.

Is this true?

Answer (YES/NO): NO